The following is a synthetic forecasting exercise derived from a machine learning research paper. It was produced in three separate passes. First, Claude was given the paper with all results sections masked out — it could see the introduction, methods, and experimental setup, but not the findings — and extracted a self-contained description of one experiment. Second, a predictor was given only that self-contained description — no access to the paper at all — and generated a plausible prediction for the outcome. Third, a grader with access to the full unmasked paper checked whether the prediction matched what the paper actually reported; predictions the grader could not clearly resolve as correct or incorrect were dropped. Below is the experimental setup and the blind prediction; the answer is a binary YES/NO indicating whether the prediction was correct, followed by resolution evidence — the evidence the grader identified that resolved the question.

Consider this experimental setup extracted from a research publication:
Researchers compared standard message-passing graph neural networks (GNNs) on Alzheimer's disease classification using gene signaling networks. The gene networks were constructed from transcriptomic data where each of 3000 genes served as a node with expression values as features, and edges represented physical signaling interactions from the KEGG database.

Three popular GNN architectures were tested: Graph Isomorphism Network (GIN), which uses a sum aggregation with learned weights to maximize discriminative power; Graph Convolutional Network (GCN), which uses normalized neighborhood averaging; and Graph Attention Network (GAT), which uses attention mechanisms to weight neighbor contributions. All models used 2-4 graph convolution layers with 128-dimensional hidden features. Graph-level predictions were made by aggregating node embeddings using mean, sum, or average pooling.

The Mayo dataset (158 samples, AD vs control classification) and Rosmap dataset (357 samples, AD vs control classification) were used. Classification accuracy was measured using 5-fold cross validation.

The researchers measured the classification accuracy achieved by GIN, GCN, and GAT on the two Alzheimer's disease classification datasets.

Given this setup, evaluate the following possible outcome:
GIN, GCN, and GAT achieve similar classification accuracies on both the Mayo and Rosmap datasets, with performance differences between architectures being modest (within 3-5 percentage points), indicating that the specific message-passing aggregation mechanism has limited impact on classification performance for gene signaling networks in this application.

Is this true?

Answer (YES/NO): NO